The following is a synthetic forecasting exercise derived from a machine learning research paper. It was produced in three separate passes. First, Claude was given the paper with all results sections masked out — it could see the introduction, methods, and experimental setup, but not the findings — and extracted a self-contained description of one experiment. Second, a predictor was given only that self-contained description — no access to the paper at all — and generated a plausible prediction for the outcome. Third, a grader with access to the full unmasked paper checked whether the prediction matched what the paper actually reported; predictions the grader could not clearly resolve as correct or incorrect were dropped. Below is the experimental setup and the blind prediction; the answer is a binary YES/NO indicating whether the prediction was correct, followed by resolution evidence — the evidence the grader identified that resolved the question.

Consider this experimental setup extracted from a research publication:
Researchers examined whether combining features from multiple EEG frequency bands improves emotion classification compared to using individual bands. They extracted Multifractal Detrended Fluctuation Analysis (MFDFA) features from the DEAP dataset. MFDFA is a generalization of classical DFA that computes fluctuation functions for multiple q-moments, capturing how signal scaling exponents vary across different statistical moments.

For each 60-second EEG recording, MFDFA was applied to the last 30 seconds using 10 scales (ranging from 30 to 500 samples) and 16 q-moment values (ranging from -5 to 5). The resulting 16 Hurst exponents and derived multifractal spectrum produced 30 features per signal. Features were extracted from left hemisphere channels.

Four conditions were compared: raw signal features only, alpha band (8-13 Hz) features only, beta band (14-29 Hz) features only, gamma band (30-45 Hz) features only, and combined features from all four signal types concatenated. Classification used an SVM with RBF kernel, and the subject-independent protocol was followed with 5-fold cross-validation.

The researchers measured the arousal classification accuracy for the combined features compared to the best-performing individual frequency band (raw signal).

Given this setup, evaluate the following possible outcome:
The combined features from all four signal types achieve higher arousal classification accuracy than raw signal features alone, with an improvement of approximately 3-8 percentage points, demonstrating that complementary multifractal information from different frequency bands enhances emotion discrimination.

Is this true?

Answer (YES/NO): NO